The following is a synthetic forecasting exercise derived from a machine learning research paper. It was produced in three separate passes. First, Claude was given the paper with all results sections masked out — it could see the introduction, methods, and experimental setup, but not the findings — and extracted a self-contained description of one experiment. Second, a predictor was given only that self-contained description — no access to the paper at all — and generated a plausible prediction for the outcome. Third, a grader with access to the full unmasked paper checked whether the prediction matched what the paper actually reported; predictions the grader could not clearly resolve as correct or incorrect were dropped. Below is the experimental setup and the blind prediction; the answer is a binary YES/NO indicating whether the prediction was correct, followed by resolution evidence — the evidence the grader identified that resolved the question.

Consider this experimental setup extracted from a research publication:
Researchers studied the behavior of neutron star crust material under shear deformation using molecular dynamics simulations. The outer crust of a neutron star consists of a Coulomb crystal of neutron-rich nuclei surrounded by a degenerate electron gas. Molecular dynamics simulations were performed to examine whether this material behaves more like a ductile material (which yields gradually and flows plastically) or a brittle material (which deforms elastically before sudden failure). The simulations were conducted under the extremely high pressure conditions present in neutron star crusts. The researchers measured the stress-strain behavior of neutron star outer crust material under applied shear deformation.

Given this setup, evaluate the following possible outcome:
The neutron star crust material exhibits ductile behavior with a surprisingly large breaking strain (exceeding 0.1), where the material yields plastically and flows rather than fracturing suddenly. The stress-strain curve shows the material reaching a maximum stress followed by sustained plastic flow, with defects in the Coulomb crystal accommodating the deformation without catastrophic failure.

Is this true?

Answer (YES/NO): NO